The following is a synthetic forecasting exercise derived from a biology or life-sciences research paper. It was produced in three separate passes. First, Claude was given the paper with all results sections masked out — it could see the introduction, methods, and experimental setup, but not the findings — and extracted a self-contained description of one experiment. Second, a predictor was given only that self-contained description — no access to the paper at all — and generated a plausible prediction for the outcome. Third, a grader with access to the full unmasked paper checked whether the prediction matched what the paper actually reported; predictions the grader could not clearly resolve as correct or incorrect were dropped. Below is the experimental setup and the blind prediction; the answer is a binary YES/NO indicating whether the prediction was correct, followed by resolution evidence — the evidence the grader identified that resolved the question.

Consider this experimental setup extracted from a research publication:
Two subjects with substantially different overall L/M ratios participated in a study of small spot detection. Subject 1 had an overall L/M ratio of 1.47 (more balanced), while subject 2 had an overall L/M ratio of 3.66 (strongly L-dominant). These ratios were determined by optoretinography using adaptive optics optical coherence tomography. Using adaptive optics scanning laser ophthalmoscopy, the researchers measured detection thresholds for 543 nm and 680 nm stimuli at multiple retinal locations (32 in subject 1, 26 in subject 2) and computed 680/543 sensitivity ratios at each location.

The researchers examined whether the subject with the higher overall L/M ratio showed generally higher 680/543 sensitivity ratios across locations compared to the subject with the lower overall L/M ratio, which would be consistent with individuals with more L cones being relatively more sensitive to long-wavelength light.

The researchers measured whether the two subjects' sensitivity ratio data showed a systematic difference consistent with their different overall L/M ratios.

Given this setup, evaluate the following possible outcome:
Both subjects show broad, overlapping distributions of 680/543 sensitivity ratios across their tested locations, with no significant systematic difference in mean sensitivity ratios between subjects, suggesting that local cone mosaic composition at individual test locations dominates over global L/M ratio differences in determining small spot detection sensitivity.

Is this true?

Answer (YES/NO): NO